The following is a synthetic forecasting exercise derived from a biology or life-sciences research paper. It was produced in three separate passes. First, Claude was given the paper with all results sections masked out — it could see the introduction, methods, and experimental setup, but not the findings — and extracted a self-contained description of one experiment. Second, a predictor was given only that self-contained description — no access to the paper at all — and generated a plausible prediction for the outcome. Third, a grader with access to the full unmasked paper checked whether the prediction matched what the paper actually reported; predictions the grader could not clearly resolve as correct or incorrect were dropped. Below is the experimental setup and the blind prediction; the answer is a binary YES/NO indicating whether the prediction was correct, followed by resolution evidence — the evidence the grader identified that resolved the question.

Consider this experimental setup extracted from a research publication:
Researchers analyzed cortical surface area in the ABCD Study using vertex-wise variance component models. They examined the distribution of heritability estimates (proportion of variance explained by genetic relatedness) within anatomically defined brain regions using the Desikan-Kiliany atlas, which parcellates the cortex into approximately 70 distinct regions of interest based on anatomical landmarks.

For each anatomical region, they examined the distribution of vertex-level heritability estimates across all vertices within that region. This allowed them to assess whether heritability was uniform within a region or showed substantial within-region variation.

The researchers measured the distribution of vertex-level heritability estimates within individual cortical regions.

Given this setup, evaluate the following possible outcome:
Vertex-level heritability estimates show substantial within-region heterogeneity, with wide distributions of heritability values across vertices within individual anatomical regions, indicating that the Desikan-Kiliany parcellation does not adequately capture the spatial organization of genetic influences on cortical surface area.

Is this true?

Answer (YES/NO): YES